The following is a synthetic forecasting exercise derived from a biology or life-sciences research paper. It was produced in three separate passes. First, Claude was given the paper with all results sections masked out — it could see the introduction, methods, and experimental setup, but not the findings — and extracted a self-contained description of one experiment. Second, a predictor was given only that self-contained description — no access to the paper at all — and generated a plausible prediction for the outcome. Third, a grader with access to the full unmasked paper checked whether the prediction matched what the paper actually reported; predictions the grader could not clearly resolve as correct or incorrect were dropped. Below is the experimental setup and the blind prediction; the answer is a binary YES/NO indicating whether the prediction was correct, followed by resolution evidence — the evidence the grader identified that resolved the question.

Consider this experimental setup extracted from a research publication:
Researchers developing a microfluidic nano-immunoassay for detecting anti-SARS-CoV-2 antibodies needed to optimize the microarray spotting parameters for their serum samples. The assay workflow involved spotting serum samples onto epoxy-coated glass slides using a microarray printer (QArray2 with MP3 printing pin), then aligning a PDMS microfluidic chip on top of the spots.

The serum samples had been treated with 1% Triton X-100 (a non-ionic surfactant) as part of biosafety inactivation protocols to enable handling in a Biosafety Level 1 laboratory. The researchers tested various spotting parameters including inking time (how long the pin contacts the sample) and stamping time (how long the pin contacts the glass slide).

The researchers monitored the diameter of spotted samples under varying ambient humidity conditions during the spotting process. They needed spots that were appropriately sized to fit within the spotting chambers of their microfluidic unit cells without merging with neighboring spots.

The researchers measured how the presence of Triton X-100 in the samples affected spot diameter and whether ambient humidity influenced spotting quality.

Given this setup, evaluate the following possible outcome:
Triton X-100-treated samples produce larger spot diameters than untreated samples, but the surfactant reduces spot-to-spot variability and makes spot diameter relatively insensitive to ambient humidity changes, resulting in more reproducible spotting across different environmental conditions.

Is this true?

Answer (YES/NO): NO